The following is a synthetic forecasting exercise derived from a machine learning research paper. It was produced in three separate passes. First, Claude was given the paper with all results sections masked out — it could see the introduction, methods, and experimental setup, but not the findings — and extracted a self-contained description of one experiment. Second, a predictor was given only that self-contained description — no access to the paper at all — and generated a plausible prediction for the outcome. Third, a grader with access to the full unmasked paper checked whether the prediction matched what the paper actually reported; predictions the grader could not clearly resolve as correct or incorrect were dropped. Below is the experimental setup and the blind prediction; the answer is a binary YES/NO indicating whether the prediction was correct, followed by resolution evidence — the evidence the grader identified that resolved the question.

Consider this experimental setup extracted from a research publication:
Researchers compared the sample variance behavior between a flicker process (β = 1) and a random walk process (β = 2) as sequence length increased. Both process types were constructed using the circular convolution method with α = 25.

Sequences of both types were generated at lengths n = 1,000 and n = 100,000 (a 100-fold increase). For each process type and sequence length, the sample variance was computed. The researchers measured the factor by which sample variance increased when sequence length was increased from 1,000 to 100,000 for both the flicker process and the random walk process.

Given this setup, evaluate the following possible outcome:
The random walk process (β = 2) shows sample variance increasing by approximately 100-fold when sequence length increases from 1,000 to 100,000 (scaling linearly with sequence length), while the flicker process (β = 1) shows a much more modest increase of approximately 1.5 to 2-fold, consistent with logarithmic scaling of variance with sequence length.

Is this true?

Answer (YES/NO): NO